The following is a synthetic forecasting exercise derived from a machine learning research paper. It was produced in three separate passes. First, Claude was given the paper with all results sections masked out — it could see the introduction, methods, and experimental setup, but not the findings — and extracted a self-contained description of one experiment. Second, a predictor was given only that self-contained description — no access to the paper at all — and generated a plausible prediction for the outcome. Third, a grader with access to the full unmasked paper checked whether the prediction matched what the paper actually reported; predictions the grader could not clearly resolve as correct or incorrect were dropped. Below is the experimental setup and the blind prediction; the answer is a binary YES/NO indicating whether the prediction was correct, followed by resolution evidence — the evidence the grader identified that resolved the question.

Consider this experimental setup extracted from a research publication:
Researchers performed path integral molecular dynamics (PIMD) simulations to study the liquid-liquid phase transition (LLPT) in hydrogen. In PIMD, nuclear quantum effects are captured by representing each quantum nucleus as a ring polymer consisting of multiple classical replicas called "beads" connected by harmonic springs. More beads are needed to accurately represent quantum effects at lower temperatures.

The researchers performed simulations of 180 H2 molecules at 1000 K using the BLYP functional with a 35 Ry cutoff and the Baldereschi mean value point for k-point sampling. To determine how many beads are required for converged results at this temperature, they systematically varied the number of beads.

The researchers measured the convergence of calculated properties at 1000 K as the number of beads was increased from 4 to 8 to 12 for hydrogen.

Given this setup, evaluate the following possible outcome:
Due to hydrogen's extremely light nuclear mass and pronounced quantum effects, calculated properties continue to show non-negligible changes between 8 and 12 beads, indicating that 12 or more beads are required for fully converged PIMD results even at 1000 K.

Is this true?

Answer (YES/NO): YES